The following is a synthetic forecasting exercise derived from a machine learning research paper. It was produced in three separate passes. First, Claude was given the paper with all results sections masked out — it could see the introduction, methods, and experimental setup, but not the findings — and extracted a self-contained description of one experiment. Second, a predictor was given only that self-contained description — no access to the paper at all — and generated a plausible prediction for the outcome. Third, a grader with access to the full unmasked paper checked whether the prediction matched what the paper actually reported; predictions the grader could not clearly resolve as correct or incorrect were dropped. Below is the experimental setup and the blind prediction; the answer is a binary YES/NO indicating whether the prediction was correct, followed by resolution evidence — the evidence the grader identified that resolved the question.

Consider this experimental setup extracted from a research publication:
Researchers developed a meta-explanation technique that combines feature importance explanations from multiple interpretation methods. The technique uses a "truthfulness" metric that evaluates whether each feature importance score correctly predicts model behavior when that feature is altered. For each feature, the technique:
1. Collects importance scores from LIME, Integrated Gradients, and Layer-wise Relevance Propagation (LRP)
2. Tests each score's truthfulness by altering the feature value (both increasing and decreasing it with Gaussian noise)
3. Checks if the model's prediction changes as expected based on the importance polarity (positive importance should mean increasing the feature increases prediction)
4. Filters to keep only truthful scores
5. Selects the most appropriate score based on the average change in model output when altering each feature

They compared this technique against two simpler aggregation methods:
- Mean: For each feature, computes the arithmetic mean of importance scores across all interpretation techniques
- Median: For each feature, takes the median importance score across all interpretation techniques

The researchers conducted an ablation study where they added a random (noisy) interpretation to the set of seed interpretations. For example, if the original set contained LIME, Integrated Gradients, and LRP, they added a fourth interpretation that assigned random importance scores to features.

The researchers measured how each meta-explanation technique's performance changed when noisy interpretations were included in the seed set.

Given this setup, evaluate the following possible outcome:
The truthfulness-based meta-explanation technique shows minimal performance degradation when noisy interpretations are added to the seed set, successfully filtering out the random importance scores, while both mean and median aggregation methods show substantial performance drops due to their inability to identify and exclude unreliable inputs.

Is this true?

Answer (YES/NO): NO